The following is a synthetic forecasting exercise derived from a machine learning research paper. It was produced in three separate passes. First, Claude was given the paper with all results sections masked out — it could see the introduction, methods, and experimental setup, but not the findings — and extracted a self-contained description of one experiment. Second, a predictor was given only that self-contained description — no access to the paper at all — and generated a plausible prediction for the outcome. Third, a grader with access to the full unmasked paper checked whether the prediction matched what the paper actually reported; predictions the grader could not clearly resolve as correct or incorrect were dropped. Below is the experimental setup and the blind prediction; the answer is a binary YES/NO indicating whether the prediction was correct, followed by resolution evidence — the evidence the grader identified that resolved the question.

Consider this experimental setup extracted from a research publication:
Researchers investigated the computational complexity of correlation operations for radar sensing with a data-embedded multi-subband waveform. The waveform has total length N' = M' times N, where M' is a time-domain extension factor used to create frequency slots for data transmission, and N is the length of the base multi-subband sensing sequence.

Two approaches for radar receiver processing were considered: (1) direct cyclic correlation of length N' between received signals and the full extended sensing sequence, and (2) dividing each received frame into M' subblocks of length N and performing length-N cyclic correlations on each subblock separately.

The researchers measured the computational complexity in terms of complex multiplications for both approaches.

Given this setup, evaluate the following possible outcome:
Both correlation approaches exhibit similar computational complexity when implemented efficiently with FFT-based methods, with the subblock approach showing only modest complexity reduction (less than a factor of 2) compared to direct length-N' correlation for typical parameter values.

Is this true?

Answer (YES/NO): NO